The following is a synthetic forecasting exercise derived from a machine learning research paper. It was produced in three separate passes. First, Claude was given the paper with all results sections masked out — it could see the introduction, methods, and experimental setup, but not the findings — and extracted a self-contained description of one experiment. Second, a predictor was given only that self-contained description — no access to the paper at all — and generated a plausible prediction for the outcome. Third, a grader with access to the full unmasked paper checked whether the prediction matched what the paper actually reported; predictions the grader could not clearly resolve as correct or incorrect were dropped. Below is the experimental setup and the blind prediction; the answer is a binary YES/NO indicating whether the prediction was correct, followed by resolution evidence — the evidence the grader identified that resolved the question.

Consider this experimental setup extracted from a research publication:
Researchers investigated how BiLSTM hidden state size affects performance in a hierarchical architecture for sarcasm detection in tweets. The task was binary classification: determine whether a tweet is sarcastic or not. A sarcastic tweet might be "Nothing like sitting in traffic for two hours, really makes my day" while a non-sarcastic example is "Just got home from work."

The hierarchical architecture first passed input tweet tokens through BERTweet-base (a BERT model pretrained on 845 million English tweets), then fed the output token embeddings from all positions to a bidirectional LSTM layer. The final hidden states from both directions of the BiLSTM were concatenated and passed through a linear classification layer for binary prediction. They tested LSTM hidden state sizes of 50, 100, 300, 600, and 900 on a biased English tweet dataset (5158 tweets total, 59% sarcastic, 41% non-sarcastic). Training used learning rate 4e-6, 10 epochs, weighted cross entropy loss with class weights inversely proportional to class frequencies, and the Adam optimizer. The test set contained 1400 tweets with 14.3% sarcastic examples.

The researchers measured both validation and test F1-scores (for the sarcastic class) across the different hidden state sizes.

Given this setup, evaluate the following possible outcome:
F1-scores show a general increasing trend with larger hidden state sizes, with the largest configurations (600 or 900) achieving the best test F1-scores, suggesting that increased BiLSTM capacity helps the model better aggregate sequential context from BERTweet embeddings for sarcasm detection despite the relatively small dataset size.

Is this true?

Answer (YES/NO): NO